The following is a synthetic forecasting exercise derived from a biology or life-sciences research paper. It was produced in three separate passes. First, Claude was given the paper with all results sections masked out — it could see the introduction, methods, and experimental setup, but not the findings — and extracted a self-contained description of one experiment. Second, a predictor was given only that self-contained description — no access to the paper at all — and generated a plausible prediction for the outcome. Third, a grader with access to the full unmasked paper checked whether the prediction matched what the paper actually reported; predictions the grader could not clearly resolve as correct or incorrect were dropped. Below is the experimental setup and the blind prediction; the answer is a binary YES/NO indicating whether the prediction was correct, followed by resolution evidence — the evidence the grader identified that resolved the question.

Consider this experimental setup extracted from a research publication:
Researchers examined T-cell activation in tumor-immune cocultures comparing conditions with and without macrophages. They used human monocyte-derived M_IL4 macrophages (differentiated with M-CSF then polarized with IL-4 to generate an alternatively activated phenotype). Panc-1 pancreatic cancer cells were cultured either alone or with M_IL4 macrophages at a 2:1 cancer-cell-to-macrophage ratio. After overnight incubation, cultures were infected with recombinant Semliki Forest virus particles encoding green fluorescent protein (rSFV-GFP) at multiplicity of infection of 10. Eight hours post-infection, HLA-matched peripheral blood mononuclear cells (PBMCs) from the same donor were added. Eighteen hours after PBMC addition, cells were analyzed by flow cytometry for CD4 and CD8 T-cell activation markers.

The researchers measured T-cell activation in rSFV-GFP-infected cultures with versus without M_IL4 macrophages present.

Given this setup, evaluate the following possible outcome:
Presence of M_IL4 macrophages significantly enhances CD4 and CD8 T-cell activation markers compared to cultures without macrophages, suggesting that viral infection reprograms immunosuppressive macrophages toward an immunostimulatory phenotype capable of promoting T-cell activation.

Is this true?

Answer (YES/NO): NO